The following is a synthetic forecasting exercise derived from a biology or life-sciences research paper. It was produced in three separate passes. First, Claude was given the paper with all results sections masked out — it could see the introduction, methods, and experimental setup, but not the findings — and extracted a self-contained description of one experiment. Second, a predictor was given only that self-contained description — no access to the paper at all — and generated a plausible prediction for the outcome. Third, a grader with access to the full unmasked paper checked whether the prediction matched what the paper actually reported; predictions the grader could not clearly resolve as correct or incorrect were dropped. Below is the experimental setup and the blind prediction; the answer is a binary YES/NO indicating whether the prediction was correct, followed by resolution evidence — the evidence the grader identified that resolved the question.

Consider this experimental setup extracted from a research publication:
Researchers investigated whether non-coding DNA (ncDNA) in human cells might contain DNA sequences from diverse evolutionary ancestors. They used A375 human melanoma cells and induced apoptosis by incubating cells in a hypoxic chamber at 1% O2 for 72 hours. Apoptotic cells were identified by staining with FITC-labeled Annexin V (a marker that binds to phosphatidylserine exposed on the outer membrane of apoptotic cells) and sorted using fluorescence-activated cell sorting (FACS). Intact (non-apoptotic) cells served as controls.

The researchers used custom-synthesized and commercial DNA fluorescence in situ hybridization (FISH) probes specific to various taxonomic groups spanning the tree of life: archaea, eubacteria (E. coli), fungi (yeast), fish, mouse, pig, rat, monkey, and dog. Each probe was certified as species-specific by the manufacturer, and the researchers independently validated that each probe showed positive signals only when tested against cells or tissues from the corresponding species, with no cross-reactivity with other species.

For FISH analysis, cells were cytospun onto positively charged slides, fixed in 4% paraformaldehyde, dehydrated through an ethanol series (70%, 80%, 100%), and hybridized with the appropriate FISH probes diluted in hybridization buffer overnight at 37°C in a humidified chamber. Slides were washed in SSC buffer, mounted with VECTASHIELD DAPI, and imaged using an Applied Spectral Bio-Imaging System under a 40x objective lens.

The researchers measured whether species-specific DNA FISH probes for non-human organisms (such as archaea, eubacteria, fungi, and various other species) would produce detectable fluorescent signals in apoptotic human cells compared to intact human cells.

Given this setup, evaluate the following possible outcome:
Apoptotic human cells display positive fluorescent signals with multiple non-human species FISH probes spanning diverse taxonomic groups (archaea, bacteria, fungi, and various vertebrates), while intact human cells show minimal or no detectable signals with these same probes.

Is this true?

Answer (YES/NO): YES